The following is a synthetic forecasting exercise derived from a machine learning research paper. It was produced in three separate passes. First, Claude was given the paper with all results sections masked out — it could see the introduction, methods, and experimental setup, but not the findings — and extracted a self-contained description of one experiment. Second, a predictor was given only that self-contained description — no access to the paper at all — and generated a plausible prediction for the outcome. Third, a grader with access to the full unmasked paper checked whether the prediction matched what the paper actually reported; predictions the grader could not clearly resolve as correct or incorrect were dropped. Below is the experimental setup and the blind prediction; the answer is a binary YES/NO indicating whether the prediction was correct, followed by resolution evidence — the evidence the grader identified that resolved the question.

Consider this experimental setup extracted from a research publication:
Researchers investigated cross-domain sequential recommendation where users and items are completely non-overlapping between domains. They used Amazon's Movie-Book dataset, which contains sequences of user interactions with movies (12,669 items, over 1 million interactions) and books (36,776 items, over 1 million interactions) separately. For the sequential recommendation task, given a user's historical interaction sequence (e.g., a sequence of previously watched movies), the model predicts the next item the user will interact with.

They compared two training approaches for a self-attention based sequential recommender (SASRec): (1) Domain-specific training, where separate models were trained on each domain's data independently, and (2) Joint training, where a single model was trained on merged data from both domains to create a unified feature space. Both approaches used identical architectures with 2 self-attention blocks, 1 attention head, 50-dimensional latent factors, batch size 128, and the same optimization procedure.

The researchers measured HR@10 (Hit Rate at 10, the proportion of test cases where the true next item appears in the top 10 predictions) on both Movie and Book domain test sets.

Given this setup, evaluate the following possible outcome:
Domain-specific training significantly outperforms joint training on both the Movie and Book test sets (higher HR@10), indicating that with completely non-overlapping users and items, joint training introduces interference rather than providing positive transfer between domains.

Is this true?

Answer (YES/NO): YES